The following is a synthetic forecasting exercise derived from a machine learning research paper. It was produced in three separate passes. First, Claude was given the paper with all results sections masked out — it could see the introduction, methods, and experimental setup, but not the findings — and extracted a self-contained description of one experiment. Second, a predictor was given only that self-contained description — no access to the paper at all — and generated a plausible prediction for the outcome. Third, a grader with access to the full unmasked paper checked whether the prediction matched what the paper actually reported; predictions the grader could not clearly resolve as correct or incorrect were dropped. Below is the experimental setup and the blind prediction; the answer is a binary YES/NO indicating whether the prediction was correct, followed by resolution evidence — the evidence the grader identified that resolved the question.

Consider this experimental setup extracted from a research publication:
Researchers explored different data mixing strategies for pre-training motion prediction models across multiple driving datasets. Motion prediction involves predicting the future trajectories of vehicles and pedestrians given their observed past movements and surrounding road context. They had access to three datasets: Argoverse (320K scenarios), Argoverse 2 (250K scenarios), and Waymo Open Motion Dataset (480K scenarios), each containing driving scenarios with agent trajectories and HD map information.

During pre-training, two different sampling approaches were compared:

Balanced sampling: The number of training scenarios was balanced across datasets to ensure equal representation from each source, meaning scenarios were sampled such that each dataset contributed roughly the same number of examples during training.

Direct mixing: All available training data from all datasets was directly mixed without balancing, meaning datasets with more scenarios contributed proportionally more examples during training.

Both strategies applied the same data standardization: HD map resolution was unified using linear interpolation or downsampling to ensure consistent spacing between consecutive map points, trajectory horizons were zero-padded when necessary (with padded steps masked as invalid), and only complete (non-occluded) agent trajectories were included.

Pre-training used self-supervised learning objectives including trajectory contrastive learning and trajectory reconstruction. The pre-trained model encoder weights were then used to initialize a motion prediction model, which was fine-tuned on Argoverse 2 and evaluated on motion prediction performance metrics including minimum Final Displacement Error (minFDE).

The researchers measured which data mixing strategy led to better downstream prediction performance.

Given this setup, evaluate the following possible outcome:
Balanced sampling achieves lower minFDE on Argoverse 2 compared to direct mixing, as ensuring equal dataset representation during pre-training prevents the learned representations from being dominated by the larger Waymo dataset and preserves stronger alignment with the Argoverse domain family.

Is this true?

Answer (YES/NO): NO